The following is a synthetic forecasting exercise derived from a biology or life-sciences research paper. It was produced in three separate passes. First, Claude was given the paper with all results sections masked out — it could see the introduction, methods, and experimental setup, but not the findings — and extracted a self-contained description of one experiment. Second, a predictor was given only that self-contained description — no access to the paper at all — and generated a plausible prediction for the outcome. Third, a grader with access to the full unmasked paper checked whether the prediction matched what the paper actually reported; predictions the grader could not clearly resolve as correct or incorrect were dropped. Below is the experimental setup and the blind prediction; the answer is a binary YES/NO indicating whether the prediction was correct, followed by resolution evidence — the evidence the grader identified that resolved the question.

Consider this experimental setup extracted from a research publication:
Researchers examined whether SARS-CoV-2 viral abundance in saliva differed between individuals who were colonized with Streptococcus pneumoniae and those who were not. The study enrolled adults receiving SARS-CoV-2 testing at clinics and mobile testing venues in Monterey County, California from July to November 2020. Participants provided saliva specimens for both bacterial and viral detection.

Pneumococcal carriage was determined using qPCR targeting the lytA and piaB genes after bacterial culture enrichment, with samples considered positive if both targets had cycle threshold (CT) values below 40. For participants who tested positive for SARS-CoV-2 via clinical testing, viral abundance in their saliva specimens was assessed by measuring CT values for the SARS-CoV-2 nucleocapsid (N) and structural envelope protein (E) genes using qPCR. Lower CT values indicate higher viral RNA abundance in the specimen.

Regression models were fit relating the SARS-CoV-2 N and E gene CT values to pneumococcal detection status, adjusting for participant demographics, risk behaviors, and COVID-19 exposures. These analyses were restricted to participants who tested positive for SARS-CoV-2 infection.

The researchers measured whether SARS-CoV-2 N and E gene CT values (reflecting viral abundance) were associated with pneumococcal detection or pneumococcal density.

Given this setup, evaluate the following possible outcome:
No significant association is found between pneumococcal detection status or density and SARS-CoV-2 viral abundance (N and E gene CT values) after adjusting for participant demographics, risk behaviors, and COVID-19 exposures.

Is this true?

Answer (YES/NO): YES